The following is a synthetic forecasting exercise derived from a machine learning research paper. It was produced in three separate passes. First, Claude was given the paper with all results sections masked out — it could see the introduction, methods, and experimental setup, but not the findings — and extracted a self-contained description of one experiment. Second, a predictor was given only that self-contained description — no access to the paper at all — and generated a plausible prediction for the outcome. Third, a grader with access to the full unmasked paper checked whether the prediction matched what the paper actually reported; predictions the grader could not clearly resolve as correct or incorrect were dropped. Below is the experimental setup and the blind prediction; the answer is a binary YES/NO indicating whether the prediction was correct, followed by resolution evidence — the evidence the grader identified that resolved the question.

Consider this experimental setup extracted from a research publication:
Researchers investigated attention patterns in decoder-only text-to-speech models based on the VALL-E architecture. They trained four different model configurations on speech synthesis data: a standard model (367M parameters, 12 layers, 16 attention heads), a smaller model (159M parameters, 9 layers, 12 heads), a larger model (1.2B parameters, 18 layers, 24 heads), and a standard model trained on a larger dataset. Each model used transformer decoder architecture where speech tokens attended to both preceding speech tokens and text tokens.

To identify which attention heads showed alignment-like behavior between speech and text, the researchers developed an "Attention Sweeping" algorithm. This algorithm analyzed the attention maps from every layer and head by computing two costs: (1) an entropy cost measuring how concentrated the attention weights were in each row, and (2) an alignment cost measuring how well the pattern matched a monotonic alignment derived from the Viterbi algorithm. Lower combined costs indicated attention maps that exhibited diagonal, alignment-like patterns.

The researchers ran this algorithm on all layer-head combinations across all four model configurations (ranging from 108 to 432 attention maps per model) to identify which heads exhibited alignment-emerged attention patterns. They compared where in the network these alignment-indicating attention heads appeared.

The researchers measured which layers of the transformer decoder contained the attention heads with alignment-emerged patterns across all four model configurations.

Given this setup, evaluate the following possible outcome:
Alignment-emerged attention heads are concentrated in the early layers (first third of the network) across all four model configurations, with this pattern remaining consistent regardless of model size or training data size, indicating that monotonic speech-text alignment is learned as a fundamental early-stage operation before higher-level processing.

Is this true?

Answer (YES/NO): YES